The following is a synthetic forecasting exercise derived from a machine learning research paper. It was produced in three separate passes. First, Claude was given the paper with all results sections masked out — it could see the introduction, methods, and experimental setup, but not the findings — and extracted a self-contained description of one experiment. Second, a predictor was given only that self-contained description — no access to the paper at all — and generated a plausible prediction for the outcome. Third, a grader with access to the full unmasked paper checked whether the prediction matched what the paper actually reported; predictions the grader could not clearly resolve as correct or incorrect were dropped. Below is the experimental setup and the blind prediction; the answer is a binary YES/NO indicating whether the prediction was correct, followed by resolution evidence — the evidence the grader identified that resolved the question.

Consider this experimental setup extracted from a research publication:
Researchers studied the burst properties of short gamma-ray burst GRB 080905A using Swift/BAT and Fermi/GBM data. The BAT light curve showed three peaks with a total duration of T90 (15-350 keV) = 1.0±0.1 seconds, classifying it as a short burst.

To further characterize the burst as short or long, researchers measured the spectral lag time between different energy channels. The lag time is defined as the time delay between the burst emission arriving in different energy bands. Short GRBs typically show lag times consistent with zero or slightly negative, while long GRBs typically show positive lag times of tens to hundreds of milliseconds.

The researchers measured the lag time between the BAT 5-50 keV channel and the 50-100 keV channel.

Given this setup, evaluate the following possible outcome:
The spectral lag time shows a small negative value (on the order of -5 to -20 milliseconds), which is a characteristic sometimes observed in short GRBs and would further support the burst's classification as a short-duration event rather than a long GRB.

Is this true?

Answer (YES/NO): NO